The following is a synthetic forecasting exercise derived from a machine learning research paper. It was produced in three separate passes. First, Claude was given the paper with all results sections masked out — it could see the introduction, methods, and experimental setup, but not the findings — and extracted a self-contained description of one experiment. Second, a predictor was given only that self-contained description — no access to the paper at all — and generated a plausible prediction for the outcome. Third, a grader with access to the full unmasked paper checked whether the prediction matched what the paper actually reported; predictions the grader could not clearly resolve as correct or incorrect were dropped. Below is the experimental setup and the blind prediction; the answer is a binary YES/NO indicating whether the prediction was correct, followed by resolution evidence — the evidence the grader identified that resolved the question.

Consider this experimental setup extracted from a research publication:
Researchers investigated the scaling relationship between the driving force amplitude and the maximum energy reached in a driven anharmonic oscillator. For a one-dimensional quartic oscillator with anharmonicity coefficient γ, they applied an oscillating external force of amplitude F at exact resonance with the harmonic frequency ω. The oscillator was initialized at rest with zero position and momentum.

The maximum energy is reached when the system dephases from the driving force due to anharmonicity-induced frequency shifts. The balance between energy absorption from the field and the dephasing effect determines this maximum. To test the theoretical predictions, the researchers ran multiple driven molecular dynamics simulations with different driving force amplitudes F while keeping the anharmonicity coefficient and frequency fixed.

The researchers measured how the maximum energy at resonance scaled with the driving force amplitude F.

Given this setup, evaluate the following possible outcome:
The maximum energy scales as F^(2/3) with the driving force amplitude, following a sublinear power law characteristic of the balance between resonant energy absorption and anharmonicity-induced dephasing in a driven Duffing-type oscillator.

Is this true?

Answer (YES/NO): YES